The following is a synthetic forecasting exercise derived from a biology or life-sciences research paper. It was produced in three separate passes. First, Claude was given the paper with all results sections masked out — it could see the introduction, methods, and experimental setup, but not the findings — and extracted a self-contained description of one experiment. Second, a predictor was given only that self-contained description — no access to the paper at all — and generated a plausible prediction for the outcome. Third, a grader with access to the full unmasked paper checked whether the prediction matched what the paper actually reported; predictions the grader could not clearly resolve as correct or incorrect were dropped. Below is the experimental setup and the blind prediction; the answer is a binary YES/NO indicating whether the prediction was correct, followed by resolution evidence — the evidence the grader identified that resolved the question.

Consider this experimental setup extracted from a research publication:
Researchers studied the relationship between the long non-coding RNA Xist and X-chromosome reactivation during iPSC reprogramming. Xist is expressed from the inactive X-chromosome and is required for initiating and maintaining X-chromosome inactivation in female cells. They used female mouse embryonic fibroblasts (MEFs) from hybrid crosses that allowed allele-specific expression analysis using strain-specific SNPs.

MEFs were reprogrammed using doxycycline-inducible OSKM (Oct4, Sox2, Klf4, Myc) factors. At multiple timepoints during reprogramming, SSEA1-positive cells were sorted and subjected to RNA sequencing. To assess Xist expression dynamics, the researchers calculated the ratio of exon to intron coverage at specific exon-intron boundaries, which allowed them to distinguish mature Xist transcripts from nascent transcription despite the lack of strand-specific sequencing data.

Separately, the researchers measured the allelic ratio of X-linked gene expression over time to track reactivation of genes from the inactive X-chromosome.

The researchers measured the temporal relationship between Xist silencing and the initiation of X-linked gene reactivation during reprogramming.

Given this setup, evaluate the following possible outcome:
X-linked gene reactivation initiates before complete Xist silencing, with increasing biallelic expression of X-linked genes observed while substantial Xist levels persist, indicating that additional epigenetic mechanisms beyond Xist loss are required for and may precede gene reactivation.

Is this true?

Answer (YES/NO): YES